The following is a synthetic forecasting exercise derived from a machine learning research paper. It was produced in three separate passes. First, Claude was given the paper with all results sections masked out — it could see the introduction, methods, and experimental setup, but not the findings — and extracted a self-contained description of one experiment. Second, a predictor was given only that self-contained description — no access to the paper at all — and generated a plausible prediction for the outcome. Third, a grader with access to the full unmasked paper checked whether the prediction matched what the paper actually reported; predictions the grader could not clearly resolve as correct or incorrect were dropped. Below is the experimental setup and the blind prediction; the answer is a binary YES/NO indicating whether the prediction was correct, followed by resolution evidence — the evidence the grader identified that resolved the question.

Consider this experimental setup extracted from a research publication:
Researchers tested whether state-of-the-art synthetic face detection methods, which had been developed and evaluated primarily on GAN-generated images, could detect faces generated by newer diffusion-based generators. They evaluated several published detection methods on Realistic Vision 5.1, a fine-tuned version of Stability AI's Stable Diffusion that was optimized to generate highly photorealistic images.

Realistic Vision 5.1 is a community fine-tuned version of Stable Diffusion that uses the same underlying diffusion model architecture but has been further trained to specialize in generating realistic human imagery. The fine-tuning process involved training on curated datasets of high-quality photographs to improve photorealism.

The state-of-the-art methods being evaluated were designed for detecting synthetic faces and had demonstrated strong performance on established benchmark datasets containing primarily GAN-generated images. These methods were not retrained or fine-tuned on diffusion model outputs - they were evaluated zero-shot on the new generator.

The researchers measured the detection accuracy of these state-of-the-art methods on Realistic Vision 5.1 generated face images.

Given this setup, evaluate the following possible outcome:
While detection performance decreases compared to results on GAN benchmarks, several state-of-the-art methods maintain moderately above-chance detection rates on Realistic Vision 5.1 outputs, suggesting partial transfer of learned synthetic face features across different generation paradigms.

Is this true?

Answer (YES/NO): NO